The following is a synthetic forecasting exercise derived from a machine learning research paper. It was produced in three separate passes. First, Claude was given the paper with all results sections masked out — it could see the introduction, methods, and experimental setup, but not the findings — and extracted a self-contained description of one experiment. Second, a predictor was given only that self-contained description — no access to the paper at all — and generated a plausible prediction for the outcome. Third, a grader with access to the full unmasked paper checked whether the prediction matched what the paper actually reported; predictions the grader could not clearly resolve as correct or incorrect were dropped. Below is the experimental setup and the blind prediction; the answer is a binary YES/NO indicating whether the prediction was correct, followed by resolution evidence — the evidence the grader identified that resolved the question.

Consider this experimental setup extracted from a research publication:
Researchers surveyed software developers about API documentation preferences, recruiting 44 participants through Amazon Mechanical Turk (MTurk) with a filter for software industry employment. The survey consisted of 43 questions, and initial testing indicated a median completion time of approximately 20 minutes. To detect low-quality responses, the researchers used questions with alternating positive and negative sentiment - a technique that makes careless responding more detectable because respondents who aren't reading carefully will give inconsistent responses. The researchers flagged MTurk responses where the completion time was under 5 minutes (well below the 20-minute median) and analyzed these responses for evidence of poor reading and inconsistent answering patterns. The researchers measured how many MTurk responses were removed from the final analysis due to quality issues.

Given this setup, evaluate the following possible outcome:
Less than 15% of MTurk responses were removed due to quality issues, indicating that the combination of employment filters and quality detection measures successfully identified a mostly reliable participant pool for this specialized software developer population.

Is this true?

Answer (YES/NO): NO